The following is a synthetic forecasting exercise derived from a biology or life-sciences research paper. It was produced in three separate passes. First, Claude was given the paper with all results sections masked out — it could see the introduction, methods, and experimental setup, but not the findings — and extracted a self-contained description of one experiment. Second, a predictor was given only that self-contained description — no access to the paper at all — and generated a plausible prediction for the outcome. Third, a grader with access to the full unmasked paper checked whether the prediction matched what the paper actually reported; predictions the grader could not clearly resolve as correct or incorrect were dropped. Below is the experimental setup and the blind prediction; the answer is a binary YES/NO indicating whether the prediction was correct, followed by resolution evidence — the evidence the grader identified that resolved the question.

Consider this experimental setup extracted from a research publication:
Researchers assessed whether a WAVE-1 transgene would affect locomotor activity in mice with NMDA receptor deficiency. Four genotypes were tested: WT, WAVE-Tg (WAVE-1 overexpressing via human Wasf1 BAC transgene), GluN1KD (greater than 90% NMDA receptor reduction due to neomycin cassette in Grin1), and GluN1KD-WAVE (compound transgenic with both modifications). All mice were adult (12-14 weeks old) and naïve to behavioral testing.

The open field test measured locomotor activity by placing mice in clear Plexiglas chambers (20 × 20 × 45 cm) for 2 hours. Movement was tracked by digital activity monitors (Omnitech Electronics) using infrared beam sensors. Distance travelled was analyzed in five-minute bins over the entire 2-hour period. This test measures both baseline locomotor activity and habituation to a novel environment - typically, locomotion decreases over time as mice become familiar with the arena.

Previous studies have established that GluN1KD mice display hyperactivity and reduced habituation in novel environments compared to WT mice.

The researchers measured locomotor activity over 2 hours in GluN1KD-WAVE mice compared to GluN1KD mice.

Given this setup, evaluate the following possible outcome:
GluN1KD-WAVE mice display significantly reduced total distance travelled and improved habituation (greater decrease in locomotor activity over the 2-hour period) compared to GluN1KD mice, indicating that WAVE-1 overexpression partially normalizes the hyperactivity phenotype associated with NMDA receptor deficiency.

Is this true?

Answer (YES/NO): NO